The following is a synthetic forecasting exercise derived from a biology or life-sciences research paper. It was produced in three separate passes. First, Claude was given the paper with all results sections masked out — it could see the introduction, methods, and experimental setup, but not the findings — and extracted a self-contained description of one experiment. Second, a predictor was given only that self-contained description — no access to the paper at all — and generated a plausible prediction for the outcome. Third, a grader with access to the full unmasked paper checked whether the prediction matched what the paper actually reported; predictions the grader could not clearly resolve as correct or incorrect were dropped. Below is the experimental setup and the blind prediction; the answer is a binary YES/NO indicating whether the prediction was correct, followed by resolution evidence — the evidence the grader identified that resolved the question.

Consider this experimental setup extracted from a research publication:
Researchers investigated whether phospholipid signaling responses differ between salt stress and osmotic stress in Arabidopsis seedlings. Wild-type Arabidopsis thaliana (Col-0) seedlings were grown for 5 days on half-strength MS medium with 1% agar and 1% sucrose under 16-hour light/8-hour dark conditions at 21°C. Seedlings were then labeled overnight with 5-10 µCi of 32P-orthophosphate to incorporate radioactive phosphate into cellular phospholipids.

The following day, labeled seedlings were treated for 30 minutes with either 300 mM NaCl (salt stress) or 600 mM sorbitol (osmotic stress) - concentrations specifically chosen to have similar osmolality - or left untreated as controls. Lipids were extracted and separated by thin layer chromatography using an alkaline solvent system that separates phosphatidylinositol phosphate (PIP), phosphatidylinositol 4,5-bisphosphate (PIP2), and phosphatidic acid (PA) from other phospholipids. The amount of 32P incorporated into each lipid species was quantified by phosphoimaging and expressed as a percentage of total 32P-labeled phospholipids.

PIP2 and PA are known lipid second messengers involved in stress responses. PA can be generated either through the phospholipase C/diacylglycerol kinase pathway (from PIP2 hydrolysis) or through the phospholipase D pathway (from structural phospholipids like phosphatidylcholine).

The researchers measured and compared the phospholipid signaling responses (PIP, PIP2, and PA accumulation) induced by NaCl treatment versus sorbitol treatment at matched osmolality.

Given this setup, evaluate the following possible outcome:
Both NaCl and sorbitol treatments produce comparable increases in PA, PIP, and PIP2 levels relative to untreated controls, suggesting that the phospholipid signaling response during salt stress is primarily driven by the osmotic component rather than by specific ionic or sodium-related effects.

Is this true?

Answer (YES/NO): NO